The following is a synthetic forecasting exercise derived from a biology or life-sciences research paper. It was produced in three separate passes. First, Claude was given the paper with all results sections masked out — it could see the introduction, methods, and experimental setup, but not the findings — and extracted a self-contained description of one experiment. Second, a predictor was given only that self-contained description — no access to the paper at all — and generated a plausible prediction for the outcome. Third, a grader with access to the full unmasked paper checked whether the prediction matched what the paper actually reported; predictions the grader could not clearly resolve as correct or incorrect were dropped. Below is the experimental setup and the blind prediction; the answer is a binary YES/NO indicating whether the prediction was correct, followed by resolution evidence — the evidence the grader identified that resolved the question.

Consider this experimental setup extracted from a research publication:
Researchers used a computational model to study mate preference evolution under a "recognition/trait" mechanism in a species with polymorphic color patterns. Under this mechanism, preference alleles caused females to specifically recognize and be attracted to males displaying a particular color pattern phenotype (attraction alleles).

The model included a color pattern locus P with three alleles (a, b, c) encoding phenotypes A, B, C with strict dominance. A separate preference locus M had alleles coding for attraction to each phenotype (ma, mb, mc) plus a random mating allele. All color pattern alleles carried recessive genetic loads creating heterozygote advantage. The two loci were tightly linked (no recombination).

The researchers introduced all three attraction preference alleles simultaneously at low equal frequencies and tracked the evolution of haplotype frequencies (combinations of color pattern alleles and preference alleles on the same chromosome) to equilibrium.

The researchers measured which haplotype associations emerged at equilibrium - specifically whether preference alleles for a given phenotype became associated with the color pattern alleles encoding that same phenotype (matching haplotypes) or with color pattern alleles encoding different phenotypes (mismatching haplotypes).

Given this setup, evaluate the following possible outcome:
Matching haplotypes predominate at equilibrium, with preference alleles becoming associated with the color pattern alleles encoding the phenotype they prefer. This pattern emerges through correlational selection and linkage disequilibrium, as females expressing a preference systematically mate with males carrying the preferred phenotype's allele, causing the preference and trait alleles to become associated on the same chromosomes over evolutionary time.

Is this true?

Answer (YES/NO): NO